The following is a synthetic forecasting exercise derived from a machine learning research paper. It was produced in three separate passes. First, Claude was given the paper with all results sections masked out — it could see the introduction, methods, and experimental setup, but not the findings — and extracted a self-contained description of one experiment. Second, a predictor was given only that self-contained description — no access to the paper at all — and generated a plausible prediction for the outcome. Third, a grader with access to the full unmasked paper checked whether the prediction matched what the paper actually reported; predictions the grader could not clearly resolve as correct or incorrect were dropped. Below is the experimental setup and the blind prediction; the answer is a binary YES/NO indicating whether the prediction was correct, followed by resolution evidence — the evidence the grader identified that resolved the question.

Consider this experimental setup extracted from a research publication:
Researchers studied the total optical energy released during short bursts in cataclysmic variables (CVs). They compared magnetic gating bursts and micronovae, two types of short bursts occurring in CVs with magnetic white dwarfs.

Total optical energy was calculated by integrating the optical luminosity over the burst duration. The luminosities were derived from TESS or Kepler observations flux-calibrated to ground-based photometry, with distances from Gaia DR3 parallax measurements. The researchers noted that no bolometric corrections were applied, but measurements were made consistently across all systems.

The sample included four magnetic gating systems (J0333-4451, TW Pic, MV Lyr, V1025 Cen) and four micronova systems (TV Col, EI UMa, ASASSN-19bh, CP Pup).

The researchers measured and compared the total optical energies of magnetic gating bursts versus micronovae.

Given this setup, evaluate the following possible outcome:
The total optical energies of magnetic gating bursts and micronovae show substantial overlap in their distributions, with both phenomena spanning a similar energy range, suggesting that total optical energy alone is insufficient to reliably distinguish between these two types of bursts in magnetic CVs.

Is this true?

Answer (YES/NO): NO